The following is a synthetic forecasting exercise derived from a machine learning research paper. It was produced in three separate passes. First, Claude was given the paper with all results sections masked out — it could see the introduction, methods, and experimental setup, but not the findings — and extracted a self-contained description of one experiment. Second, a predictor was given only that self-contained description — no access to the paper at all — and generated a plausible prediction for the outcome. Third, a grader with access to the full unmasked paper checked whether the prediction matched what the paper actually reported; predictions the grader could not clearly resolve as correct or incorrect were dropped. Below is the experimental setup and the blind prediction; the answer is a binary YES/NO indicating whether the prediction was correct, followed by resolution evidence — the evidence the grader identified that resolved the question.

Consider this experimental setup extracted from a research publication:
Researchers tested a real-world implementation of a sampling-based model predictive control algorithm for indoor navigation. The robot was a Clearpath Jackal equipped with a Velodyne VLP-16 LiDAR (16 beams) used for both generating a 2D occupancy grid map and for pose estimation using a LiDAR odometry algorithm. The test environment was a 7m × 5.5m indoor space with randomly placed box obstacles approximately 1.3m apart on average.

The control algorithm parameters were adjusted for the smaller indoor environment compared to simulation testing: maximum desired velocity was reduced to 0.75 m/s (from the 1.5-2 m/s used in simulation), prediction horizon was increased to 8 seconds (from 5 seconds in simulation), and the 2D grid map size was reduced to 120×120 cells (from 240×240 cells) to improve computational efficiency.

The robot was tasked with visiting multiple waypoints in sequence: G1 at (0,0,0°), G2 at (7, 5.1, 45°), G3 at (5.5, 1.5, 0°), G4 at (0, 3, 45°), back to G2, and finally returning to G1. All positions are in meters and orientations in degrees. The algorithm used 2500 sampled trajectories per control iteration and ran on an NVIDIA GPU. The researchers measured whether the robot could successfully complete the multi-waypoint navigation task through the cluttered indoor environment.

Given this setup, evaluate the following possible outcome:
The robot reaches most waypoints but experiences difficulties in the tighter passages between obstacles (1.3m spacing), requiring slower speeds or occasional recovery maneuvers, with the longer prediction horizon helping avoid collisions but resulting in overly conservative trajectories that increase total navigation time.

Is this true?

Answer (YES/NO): NO